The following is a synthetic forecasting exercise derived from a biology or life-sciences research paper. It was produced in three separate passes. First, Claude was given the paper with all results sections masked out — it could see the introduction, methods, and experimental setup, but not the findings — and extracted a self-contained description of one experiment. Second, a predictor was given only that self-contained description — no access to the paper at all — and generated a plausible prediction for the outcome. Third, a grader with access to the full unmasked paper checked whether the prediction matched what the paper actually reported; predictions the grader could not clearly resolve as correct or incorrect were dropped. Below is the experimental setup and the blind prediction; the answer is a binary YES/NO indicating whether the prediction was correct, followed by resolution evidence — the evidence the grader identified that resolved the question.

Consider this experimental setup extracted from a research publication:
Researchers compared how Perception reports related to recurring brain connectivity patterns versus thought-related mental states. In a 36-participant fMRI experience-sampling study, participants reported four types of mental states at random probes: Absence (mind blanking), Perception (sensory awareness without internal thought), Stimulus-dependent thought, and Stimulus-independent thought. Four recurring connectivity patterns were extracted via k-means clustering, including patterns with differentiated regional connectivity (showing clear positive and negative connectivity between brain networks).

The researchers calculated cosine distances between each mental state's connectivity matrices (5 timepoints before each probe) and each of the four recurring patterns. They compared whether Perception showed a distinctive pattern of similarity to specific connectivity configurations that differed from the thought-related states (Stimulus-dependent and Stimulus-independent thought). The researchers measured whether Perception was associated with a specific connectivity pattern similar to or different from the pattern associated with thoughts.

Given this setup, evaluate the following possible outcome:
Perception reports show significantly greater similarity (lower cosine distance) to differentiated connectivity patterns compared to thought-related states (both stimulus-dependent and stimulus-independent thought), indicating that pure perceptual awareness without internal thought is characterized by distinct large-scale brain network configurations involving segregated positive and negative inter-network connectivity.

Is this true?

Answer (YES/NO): NO